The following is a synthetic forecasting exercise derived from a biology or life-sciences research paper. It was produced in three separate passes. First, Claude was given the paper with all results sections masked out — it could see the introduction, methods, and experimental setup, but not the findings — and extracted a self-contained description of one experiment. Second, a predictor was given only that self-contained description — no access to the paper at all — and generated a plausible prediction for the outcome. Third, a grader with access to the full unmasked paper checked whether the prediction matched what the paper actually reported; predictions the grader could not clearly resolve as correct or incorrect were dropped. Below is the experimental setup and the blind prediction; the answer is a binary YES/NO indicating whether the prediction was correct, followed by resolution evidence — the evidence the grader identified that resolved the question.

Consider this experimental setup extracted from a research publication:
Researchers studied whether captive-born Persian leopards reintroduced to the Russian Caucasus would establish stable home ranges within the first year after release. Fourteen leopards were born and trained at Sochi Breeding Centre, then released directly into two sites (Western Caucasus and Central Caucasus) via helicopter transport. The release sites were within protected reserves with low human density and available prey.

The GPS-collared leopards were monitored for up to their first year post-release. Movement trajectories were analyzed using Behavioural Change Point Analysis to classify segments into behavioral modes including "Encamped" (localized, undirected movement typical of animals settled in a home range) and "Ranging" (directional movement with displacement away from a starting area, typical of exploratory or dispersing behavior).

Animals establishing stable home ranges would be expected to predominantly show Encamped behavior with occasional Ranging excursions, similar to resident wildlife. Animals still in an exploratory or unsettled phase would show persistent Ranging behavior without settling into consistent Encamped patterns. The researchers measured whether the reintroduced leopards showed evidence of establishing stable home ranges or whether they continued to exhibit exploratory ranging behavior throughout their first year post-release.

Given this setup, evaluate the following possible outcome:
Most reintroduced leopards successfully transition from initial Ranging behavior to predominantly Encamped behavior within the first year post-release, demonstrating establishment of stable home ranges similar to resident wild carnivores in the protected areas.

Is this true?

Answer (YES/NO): NO